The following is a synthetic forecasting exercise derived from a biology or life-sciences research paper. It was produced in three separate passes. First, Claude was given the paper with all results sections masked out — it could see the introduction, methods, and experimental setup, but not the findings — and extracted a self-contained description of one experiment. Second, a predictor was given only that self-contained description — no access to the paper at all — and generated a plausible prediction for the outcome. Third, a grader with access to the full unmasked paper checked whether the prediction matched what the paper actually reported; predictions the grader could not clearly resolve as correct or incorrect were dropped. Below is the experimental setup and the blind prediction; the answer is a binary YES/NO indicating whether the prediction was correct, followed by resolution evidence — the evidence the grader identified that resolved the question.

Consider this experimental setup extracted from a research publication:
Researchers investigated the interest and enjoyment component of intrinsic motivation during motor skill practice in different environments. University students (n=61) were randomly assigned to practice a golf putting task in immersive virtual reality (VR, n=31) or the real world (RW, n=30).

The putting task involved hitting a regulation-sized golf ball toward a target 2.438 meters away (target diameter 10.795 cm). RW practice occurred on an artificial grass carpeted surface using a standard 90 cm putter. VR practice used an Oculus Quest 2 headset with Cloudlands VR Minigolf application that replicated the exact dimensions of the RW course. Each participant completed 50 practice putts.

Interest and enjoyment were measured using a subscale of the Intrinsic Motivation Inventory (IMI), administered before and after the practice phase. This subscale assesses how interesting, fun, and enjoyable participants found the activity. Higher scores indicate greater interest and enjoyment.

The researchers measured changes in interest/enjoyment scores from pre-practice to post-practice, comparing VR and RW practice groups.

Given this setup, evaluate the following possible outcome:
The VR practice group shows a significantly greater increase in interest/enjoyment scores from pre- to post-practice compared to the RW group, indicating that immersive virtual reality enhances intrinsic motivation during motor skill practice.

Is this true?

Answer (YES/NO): YES